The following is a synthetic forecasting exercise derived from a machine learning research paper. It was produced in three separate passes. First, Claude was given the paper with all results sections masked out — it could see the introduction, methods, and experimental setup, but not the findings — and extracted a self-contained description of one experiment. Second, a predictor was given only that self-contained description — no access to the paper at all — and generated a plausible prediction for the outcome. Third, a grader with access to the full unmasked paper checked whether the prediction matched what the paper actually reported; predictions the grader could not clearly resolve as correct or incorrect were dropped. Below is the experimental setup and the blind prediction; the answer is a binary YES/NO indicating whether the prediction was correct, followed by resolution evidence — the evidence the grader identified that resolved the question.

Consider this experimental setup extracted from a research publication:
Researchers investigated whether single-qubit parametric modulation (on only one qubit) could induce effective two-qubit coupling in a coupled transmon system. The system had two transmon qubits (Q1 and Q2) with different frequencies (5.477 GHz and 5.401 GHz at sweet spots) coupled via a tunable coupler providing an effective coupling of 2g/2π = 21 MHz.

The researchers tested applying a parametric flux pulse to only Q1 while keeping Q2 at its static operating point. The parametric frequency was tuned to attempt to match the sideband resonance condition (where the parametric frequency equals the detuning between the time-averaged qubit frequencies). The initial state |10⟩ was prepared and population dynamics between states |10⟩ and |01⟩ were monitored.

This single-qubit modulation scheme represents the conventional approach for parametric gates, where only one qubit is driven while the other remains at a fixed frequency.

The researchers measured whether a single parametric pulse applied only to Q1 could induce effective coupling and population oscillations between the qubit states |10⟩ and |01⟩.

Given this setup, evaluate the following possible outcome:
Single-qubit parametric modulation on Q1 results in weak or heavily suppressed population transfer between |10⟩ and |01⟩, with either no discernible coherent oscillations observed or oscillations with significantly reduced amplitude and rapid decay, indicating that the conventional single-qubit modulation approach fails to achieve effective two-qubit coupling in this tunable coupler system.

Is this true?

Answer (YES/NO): NO